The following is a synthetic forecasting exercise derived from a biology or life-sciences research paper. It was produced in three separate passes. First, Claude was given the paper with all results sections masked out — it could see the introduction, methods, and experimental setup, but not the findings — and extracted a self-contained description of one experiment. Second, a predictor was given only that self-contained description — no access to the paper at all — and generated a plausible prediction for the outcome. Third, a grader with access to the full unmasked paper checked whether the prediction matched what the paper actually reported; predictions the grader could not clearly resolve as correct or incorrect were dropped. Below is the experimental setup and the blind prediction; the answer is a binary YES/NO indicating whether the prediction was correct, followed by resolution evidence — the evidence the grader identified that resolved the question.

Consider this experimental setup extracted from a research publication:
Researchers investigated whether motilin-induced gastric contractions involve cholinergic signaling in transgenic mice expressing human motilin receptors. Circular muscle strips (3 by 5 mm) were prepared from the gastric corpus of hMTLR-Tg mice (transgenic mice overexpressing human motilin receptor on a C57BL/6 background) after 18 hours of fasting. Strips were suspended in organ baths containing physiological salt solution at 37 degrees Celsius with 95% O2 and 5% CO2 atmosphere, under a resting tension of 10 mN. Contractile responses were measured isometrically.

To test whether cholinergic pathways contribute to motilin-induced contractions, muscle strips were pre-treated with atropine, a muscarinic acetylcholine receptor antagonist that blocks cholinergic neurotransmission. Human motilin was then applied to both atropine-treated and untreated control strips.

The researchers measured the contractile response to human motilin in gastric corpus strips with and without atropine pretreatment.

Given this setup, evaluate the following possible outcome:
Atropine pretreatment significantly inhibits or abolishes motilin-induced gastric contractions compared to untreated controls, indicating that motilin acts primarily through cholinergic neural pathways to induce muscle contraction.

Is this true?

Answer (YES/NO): NO